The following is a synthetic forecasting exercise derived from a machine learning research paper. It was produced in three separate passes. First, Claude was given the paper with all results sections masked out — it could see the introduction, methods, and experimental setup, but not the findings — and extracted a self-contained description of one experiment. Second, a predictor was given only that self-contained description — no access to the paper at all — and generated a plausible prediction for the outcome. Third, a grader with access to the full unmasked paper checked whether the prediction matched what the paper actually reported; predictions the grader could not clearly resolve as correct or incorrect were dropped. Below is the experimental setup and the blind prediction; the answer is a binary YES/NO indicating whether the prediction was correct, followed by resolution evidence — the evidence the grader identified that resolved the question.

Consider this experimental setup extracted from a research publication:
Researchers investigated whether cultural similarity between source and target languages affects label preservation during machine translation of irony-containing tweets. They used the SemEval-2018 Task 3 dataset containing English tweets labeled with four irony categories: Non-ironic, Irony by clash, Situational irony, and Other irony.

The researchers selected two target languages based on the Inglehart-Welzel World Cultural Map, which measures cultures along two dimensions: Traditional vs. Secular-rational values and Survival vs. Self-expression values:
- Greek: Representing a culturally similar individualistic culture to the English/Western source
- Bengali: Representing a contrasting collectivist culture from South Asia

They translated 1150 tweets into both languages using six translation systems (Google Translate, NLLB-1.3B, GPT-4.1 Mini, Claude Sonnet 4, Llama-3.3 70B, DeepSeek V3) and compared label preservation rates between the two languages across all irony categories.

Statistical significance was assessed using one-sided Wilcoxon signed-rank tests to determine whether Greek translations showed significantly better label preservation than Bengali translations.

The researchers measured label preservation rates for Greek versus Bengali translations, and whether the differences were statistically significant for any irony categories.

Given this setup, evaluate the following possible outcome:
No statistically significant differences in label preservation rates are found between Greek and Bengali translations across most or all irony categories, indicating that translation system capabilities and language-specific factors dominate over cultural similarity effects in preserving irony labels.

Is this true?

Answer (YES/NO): NO